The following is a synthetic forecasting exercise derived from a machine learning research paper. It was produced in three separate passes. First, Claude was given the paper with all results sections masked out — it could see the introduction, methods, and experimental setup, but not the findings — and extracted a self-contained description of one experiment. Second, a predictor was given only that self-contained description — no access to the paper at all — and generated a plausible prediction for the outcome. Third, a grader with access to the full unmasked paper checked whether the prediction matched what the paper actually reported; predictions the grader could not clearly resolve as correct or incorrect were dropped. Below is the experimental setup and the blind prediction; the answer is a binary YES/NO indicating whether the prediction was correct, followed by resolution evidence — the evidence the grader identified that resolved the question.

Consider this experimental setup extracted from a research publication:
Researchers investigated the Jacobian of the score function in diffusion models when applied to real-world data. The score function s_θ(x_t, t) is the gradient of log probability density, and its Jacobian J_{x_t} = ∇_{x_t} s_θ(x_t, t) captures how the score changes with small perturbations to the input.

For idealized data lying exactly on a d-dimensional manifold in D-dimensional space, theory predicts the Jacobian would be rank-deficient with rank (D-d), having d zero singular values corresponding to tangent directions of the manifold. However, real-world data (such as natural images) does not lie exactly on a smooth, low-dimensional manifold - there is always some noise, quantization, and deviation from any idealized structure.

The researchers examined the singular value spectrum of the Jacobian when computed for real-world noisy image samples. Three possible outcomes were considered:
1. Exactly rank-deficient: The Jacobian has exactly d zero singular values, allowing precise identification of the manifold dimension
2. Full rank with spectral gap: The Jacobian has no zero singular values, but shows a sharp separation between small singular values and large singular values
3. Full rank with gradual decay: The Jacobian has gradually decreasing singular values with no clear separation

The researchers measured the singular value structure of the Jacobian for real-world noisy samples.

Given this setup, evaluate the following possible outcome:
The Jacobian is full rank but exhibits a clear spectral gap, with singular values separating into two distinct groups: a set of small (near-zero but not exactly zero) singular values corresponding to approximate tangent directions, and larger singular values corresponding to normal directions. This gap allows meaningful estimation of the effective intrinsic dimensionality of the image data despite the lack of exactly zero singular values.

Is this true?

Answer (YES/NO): YES